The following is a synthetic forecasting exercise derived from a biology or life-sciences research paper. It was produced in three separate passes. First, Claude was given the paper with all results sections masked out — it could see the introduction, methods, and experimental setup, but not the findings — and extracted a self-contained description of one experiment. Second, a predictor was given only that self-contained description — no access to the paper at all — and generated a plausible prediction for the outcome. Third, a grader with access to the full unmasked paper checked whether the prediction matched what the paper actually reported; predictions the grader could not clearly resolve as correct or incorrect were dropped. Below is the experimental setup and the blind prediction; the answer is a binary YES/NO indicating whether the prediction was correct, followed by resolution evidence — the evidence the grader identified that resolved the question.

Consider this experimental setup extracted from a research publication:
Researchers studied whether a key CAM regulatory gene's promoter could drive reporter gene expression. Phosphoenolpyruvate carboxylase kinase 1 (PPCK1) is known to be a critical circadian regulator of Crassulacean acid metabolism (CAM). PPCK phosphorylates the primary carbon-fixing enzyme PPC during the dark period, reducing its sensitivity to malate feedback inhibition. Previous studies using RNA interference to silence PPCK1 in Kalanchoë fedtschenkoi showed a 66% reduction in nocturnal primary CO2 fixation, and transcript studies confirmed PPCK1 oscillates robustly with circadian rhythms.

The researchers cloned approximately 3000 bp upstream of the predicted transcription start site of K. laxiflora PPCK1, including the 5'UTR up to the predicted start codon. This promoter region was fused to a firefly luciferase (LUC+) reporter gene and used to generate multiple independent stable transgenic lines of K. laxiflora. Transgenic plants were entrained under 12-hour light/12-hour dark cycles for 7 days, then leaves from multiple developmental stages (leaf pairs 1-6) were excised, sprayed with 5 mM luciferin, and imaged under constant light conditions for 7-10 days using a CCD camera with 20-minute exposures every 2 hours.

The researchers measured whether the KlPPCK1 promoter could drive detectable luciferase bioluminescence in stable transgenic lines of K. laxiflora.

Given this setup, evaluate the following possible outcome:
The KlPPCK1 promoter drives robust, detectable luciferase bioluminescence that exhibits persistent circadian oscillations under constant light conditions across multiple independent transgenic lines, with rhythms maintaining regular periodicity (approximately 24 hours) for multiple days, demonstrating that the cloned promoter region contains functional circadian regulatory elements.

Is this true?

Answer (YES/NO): NO